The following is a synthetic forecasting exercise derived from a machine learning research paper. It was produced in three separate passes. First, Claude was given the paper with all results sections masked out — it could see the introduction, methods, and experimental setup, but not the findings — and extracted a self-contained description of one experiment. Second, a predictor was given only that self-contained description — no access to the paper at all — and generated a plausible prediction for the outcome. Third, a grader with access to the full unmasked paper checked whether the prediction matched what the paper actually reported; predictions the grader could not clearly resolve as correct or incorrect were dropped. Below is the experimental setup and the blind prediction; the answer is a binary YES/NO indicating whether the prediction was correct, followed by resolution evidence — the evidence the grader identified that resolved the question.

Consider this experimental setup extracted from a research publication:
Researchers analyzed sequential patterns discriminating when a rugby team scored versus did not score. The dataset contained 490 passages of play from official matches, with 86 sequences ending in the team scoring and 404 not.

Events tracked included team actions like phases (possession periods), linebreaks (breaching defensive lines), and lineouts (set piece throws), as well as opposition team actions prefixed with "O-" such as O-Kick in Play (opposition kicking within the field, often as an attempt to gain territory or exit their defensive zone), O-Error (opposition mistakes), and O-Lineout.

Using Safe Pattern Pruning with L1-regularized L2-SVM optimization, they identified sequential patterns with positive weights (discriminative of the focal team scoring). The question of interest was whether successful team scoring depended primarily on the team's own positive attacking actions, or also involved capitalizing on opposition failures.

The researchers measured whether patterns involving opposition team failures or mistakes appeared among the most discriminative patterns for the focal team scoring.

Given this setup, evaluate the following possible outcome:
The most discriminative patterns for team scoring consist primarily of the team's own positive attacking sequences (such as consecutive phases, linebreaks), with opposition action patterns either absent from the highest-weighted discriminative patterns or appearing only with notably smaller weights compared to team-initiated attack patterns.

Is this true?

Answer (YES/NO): NO